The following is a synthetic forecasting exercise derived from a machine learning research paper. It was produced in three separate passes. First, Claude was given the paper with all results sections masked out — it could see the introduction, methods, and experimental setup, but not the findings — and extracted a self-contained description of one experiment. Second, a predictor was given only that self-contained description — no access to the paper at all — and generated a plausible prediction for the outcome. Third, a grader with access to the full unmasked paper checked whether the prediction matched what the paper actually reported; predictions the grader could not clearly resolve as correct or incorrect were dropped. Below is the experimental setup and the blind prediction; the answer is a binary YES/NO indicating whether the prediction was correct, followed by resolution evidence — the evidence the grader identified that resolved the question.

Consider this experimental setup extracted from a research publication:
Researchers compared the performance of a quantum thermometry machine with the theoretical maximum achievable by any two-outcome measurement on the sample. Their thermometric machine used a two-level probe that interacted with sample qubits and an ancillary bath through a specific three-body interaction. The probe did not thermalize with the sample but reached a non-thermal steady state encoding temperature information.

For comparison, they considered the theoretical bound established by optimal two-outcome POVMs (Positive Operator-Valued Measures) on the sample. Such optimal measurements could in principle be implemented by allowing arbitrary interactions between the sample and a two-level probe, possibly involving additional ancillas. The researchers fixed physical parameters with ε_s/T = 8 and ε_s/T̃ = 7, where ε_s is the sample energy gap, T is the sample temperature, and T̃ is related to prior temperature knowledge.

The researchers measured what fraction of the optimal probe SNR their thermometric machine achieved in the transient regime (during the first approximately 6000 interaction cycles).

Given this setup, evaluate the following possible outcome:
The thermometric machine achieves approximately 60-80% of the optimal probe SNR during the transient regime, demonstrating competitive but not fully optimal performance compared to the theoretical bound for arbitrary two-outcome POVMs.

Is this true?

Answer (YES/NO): NO